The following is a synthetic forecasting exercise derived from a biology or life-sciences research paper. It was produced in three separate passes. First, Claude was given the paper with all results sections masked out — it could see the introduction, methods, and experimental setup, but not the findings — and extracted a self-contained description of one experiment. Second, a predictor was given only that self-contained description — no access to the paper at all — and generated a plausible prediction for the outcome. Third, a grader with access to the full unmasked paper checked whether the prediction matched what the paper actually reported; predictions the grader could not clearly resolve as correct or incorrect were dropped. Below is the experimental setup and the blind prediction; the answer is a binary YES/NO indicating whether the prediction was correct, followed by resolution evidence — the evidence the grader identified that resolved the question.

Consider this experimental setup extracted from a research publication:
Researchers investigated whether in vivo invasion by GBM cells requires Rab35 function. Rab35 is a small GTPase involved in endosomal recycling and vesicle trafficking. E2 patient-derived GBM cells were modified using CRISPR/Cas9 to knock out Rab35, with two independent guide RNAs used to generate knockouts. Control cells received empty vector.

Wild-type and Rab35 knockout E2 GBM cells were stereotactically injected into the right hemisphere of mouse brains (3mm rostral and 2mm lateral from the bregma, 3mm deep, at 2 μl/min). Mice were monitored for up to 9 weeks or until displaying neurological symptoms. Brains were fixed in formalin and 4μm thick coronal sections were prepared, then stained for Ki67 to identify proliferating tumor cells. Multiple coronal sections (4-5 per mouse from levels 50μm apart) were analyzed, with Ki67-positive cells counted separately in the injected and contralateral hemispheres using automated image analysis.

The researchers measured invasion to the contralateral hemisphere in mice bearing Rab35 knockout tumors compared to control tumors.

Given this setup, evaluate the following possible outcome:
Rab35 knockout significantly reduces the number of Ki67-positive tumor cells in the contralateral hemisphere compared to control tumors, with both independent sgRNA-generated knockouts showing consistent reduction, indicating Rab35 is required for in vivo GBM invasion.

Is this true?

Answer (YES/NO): NO